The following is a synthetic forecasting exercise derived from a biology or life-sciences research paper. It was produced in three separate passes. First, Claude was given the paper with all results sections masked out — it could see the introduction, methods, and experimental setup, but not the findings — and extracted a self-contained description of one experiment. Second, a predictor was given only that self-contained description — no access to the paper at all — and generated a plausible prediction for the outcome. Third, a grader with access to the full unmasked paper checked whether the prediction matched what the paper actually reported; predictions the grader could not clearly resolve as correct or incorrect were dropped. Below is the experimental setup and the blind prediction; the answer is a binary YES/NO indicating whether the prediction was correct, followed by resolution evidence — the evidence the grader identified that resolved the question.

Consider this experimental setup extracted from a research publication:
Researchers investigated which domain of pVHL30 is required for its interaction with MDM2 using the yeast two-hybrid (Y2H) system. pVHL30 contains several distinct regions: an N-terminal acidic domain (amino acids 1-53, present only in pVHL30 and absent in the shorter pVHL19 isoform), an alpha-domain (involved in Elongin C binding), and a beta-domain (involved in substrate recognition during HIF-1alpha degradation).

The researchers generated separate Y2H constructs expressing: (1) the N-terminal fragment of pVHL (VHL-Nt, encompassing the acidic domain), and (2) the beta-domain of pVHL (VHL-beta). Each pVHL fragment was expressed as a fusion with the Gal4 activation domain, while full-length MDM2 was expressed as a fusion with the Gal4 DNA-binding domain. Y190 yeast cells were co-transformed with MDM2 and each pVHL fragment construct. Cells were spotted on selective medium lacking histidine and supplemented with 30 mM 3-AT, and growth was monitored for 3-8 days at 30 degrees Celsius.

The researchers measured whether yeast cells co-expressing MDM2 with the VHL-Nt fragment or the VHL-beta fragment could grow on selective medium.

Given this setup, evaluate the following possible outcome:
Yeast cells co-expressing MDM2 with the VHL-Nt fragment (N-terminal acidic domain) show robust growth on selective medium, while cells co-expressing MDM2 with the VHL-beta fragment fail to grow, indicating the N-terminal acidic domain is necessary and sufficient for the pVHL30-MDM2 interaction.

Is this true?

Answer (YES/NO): NO